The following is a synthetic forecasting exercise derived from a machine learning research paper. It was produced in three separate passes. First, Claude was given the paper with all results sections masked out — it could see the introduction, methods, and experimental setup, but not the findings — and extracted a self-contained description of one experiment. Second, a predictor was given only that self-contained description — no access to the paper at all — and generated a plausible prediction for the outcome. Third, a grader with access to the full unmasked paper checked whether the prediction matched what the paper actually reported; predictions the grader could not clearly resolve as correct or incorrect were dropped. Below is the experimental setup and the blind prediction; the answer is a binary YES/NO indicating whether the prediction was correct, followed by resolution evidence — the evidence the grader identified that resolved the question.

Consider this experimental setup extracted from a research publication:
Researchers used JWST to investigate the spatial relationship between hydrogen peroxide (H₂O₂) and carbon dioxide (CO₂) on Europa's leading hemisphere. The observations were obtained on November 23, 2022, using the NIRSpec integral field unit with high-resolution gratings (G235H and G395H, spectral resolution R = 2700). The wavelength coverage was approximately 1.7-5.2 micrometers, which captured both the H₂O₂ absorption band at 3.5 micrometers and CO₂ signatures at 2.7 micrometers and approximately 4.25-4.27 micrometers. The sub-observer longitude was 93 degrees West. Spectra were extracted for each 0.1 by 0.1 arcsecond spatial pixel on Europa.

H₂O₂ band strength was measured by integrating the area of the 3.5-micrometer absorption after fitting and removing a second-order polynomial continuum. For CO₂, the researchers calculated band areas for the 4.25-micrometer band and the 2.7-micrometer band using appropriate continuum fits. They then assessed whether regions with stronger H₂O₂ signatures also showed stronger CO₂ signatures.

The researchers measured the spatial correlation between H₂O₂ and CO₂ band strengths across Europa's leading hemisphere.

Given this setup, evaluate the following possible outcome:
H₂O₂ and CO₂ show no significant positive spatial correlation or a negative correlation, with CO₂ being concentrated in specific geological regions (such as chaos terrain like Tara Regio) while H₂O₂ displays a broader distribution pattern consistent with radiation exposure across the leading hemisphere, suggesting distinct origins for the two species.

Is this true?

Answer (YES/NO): NO